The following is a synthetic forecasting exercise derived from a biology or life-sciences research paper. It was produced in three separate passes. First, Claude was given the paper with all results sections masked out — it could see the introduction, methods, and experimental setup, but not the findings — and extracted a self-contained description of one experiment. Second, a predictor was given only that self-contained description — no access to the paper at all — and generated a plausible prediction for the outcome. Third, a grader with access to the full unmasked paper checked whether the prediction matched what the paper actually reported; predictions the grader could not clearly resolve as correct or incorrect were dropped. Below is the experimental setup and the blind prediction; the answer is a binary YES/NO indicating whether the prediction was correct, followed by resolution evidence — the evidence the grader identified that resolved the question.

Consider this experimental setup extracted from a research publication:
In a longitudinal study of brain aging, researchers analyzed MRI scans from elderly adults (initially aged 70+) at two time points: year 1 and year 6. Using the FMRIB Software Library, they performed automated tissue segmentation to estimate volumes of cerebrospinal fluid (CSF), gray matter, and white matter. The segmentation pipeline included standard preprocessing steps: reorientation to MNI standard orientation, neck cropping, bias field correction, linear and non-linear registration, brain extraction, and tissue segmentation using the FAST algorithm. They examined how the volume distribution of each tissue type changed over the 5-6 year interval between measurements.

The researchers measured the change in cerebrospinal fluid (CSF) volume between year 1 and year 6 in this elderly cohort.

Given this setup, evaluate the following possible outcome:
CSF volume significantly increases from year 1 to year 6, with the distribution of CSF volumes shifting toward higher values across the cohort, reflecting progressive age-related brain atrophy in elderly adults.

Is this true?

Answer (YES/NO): YES